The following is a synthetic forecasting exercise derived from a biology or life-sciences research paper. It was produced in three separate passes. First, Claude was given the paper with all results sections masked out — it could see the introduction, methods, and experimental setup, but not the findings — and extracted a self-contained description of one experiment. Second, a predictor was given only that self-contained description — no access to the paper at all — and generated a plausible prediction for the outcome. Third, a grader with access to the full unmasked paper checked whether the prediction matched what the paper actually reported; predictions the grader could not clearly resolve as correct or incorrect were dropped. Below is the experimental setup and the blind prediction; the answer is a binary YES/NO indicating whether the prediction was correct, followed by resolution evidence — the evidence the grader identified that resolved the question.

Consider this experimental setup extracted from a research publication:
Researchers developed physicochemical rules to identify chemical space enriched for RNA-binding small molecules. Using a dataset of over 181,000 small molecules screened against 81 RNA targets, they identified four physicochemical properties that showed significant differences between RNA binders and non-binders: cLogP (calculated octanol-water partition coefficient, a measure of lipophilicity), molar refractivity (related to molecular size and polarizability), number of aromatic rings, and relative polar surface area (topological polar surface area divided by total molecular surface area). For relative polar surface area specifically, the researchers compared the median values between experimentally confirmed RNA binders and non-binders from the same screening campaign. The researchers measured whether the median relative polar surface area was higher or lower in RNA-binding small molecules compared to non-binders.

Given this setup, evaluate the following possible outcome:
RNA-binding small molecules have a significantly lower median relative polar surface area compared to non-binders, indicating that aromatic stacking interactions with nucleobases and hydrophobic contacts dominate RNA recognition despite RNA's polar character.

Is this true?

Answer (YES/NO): YES